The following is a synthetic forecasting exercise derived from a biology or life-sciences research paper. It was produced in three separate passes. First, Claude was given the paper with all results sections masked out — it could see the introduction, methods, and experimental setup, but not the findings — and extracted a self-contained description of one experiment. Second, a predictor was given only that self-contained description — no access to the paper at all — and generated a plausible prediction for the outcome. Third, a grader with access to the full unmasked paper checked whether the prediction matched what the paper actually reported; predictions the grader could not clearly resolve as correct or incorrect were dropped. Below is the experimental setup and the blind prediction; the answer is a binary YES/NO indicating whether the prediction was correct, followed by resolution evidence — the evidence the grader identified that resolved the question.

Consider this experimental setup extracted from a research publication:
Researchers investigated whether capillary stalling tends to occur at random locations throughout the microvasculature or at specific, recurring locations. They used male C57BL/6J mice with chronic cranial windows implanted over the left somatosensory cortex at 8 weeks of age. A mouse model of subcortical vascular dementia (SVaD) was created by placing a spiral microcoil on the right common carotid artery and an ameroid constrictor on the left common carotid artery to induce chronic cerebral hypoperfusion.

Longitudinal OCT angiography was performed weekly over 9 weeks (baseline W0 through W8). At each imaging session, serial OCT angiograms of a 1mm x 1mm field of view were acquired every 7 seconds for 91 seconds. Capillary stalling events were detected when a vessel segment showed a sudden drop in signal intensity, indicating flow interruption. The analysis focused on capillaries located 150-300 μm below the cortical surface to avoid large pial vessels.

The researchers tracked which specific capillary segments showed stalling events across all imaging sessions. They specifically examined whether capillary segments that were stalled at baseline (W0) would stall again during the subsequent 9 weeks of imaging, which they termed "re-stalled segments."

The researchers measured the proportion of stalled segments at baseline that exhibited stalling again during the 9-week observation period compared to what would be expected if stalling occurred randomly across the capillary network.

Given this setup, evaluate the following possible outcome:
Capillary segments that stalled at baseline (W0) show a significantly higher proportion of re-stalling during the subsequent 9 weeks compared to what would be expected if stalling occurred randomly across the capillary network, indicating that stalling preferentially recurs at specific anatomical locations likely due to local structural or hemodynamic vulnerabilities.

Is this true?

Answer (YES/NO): YES